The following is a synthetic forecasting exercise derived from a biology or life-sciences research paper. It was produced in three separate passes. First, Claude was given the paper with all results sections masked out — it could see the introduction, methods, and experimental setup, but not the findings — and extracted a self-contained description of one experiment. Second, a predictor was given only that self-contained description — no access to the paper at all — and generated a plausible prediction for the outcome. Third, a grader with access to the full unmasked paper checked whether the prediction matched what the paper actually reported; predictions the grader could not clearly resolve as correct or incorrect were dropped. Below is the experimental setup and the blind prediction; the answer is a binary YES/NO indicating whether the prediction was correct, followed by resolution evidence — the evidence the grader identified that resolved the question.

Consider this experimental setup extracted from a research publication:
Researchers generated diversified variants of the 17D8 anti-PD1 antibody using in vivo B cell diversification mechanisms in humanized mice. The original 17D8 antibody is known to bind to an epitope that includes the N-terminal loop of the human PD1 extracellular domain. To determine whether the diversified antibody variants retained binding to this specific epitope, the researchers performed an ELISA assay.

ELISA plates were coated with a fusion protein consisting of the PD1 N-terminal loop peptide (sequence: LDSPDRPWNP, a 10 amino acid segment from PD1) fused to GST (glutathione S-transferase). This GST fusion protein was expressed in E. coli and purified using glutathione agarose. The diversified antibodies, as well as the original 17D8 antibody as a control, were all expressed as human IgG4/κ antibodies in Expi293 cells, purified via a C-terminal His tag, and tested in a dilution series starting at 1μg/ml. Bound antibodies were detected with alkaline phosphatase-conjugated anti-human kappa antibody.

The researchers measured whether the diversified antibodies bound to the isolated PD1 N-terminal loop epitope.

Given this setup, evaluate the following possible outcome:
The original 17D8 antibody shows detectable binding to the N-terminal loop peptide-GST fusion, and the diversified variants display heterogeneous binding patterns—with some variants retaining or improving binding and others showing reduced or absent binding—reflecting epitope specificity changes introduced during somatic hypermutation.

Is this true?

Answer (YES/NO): NO